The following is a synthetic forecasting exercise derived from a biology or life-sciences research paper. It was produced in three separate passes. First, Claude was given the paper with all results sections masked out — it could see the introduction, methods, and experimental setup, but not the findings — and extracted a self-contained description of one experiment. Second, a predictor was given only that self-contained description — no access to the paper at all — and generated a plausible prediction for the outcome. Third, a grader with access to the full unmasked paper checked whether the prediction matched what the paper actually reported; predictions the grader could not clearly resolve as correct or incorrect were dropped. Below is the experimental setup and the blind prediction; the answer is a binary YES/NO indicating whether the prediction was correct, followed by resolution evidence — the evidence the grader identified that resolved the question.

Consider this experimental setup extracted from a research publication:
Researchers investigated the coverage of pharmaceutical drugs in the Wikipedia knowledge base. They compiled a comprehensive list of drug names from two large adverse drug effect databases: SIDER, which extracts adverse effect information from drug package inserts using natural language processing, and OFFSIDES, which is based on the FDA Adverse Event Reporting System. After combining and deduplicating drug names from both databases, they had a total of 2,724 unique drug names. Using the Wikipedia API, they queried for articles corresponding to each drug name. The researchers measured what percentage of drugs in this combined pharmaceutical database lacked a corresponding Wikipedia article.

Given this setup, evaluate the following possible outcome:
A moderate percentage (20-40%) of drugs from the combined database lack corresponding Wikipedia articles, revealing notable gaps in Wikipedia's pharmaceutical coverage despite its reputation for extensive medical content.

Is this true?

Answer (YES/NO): NO